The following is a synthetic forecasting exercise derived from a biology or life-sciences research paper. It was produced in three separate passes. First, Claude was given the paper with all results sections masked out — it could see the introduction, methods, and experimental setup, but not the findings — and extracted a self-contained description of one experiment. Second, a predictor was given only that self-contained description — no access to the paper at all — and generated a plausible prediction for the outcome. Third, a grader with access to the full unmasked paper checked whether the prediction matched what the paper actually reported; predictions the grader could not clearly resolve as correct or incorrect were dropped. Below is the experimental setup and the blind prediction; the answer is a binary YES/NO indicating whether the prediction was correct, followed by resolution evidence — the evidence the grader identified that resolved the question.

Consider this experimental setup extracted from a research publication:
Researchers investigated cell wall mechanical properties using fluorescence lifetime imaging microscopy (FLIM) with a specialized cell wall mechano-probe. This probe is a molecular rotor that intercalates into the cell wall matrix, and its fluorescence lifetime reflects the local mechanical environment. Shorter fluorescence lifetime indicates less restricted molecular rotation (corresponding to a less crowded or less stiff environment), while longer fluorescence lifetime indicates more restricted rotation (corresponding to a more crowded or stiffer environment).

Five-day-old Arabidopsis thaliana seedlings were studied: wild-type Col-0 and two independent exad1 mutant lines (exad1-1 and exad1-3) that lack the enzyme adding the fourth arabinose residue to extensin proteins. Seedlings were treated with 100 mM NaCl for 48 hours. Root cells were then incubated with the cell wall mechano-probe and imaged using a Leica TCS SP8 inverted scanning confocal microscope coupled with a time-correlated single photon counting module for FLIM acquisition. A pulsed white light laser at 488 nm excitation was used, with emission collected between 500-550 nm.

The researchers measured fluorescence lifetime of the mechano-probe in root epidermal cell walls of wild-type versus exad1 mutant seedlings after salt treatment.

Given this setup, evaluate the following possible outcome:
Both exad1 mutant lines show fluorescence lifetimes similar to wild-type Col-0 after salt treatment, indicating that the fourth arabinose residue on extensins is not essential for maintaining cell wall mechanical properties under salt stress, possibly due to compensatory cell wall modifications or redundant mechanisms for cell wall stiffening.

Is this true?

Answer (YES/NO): NO